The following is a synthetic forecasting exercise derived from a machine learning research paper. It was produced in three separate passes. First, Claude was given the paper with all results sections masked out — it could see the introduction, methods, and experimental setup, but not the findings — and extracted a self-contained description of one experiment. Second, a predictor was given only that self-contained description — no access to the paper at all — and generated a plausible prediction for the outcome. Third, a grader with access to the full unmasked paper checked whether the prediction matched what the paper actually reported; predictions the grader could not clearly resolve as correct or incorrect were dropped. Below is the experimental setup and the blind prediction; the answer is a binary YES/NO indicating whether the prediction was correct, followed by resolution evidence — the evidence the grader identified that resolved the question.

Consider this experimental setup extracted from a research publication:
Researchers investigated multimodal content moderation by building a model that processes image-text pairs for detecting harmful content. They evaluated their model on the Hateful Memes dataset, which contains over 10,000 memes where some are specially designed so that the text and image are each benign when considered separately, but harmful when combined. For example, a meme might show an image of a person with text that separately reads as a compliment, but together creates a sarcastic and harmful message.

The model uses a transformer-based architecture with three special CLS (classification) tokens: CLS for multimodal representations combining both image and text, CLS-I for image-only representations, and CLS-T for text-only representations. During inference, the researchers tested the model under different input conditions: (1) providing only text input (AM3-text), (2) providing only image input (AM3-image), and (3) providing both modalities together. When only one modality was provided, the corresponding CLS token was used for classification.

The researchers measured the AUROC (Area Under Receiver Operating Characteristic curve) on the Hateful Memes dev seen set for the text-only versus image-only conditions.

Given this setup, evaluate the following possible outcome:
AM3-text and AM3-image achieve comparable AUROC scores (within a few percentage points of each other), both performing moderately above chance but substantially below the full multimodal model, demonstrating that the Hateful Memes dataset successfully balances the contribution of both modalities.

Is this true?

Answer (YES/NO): NO